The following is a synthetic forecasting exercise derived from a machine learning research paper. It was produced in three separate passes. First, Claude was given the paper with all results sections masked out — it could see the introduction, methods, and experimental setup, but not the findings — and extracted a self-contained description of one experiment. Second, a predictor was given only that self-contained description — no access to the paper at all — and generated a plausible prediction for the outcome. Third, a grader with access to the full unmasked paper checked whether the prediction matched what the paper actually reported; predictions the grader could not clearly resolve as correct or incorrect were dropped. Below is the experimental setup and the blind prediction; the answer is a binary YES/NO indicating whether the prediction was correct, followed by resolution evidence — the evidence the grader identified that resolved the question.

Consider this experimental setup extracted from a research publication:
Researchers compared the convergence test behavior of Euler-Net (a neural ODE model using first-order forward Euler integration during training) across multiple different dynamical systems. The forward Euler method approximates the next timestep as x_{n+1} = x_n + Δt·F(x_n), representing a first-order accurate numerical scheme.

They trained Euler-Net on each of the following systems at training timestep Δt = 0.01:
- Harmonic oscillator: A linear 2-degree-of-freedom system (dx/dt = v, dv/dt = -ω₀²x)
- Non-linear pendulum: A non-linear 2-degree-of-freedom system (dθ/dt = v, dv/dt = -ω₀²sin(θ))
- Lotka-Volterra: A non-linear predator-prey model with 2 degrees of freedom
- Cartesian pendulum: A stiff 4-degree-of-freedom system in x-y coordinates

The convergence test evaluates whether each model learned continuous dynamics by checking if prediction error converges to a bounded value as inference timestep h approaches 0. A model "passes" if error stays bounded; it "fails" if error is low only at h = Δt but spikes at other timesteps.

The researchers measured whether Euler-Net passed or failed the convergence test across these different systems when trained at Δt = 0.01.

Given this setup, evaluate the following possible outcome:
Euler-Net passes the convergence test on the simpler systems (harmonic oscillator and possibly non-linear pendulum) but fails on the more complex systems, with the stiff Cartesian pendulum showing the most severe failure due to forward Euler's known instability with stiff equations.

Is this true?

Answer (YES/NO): NO